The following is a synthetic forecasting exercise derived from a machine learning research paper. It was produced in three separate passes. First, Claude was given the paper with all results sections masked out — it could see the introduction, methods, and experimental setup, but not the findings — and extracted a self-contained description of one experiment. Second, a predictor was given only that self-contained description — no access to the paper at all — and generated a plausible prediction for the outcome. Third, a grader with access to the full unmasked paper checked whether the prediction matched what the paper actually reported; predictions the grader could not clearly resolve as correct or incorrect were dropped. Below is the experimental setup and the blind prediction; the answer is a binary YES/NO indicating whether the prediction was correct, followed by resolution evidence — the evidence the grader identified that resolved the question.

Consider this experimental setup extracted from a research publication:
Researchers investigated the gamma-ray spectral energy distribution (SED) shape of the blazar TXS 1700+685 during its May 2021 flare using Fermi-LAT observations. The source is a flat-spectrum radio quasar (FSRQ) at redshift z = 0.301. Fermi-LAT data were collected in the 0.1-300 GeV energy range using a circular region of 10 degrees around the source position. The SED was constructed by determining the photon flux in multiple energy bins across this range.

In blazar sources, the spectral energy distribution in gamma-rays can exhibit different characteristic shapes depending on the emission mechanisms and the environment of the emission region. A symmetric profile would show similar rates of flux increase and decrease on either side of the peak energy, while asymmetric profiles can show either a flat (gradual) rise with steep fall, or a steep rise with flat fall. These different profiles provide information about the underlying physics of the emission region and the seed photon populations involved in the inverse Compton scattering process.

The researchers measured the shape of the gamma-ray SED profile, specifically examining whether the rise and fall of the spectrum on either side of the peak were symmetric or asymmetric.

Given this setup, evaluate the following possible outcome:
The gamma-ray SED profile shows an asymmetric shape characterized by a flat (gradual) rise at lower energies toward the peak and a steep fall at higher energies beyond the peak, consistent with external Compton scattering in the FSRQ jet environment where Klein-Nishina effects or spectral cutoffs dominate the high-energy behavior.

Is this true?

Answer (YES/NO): YES